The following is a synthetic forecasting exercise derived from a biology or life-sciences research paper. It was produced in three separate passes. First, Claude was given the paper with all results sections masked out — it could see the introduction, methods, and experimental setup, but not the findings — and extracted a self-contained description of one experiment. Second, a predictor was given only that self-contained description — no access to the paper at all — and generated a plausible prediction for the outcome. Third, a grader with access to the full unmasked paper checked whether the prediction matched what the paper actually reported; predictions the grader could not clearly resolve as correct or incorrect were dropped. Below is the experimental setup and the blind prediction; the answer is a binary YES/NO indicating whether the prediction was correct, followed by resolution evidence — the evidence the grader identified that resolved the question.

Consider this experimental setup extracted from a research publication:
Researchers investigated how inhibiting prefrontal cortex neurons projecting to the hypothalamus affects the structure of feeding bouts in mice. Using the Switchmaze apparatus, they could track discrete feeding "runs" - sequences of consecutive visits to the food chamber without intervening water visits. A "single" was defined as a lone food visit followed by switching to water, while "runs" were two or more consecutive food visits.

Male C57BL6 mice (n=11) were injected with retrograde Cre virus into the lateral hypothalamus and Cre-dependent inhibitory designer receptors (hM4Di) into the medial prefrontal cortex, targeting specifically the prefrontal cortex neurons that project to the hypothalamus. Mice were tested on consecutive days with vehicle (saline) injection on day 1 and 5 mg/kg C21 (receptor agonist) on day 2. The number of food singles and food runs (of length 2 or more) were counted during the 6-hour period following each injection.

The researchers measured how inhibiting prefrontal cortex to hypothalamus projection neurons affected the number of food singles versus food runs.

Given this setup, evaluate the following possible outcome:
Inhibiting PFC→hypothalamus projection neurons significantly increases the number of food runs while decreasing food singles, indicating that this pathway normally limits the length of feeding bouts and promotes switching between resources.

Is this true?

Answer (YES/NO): NO